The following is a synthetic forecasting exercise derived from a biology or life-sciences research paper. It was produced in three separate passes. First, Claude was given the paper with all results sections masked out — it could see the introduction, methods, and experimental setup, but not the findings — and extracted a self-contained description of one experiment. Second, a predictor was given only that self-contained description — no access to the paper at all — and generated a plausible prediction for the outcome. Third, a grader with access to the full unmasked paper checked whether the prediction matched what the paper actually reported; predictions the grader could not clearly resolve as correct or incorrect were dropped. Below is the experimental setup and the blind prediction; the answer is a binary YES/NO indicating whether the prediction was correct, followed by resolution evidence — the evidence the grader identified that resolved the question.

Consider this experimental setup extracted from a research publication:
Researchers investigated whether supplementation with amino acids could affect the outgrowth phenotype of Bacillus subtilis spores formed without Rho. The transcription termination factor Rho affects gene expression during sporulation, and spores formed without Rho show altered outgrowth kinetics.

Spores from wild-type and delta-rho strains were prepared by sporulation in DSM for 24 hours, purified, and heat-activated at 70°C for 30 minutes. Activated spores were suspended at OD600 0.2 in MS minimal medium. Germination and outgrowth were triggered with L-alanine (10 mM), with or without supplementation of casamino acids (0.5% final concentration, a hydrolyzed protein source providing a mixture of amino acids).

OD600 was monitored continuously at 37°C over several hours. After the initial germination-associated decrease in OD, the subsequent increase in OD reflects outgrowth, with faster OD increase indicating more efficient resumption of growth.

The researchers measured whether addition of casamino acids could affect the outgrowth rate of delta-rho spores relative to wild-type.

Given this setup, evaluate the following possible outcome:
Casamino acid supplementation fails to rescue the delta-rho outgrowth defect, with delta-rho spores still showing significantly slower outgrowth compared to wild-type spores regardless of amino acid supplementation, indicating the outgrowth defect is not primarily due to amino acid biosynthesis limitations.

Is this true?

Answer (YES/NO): NO